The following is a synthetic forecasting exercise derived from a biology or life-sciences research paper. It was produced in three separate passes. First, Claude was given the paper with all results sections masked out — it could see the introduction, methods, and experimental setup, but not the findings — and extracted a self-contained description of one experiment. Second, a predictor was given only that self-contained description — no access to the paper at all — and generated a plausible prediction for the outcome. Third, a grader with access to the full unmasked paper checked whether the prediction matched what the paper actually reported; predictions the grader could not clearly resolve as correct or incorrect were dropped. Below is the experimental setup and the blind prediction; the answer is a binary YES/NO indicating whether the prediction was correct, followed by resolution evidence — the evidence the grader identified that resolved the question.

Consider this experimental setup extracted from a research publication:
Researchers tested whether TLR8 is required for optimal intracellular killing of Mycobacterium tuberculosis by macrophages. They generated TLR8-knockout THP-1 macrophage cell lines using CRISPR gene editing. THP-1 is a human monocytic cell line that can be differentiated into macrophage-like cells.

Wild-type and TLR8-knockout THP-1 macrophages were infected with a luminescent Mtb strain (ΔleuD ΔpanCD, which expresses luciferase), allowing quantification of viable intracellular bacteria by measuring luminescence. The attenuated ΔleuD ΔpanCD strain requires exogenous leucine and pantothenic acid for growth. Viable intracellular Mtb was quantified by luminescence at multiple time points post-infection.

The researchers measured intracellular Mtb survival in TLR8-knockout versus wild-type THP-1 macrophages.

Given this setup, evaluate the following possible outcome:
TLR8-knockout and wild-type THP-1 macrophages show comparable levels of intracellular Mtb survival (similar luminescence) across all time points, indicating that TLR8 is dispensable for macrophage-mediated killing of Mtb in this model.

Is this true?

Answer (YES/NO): NO